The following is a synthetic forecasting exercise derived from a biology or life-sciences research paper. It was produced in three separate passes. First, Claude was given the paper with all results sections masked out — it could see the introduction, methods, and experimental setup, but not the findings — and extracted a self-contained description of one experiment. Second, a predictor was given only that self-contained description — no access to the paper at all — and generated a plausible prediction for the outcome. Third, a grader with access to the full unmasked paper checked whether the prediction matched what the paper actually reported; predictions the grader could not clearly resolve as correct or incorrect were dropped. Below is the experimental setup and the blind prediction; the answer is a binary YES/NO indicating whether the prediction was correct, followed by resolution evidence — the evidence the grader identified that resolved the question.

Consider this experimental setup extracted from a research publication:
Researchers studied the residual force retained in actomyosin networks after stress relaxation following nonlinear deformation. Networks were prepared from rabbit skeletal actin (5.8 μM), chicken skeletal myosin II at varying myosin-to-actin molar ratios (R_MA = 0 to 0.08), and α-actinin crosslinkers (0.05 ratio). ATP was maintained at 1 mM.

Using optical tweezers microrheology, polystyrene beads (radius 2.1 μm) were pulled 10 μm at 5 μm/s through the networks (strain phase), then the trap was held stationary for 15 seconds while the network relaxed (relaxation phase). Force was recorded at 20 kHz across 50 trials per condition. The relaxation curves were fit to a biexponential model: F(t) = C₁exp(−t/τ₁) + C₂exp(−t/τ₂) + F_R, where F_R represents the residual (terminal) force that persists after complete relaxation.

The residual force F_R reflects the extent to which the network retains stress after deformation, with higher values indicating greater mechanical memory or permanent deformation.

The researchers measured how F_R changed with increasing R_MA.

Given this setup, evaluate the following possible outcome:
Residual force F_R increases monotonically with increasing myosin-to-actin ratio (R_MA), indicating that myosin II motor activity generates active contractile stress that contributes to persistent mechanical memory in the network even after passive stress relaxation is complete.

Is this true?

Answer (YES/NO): YES